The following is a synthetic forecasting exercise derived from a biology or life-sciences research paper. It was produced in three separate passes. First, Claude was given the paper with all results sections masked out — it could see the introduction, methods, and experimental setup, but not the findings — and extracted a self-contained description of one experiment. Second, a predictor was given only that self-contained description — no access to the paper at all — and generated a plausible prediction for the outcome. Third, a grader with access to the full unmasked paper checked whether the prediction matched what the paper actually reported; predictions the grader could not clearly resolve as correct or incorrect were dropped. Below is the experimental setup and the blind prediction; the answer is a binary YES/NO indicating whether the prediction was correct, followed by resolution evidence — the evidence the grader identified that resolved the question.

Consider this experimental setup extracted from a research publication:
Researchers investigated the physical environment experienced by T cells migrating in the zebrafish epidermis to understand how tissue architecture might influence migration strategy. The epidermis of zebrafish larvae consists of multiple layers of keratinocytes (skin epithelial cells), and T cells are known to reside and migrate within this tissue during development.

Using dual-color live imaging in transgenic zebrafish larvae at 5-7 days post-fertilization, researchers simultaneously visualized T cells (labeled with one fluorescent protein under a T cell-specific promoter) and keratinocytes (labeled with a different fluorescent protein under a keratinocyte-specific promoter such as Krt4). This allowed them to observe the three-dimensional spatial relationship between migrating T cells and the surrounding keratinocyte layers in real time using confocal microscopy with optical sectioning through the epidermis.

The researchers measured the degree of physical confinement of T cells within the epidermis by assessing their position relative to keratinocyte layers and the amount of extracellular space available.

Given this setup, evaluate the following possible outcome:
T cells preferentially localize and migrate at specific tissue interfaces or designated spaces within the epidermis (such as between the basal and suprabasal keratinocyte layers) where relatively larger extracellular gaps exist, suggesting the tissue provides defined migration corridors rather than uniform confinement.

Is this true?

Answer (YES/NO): NO